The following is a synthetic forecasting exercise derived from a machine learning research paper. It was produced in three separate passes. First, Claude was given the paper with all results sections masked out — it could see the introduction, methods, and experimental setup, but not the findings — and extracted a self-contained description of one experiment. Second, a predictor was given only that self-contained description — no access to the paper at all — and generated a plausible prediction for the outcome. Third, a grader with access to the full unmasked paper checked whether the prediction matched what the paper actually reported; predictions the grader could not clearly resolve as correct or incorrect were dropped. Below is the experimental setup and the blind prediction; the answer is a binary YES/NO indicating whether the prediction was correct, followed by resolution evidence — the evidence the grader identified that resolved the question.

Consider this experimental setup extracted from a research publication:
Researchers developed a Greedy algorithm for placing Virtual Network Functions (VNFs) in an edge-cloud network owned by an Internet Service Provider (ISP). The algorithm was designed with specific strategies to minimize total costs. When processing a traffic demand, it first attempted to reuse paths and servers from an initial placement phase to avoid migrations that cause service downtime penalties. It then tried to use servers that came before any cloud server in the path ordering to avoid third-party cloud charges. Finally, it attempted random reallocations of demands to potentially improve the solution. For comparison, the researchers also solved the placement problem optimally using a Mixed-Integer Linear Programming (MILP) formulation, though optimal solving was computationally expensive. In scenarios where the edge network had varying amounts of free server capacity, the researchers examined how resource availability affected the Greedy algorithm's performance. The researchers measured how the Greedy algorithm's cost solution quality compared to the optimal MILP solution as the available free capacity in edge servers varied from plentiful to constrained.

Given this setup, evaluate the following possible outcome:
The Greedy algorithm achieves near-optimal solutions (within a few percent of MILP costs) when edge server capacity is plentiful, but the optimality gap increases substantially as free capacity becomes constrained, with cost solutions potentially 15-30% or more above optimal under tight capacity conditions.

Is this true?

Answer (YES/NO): NO